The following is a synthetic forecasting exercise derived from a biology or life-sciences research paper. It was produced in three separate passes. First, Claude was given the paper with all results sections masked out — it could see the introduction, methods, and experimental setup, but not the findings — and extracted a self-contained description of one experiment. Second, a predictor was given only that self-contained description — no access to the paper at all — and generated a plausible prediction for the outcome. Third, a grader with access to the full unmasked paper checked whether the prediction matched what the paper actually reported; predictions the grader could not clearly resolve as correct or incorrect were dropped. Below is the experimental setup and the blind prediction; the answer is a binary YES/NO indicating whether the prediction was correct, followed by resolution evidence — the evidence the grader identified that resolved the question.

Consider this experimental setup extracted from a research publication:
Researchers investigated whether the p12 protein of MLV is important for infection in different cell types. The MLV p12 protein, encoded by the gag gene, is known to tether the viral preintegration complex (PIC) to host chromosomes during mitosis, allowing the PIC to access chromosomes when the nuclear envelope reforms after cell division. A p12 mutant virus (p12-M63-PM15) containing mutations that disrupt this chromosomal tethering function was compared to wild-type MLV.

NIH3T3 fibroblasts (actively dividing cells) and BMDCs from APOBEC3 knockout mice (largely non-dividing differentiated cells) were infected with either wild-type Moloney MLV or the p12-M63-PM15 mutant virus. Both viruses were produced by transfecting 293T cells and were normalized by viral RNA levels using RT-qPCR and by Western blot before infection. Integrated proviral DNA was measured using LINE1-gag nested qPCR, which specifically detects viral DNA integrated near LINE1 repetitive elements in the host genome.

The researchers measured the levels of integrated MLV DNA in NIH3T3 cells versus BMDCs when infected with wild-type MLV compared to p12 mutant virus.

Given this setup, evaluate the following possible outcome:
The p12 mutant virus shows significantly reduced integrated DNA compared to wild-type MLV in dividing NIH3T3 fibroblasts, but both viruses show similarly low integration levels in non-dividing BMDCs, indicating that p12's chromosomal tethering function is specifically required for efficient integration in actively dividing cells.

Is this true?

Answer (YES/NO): NO